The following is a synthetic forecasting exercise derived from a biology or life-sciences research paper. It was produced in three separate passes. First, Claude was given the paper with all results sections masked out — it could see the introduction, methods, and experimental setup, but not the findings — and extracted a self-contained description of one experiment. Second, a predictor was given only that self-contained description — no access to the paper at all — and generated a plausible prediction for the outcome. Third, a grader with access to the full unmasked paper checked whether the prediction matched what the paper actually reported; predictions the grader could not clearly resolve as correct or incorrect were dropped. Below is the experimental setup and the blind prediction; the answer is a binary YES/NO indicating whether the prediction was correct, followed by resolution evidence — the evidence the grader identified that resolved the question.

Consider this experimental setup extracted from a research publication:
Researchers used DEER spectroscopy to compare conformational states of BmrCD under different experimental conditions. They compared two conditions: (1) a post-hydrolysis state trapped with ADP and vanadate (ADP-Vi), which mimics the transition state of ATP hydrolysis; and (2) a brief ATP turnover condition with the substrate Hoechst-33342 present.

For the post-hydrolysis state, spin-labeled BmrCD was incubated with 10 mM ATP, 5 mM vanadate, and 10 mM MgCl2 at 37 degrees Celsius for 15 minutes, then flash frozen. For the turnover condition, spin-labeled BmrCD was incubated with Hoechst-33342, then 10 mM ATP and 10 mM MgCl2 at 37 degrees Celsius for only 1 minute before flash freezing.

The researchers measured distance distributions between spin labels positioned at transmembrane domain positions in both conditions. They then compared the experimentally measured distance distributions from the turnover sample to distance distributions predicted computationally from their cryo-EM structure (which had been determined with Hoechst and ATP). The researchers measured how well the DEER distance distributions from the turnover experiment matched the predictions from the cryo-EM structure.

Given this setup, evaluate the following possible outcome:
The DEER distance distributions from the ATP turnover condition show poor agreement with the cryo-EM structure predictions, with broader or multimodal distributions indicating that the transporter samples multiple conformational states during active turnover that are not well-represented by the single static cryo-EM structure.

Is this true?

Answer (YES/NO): YES